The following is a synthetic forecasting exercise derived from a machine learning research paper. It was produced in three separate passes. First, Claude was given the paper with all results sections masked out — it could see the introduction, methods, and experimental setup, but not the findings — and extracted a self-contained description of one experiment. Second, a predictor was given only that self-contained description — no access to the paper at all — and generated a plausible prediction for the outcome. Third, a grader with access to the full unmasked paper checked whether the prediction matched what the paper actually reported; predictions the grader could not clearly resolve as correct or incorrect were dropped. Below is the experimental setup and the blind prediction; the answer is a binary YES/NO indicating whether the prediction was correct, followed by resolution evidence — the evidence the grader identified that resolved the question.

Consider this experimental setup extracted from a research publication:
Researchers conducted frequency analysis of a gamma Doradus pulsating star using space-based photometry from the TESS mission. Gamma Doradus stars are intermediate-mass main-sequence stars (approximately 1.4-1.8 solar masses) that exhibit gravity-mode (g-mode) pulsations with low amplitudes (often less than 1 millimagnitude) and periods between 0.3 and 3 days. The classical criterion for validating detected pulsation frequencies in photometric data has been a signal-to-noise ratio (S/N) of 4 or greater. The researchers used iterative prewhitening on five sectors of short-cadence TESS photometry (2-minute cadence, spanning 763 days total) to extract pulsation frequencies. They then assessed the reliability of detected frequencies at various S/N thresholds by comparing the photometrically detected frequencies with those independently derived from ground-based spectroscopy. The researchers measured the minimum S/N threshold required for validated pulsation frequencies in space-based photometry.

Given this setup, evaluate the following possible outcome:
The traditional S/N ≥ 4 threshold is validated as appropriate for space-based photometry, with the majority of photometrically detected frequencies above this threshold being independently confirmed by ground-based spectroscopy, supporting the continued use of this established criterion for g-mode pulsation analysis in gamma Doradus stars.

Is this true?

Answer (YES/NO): NO